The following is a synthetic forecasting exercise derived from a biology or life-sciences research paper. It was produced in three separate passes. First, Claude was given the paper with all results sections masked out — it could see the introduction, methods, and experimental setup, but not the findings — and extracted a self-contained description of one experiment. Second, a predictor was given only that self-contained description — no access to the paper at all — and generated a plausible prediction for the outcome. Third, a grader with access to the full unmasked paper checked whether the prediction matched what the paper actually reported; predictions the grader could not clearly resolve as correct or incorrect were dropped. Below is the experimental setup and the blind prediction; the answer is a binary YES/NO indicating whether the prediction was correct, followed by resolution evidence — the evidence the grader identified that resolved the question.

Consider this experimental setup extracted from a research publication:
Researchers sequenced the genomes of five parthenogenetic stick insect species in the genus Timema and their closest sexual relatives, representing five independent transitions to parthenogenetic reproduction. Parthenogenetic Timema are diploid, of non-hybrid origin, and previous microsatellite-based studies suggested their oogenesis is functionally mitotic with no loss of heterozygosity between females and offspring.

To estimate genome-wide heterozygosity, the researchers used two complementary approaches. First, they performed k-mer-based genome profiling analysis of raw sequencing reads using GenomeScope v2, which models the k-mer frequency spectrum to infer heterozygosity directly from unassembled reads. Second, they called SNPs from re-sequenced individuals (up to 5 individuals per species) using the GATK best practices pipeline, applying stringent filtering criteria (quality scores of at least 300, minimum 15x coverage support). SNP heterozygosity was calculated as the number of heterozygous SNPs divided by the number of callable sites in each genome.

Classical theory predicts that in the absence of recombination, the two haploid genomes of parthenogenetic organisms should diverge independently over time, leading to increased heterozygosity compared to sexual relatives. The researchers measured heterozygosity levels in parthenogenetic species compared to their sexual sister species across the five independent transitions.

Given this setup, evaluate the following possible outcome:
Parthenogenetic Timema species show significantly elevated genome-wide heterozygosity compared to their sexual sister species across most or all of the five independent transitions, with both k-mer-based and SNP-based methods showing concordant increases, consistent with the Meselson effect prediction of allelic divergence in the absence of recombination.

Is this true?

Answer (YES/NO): NO